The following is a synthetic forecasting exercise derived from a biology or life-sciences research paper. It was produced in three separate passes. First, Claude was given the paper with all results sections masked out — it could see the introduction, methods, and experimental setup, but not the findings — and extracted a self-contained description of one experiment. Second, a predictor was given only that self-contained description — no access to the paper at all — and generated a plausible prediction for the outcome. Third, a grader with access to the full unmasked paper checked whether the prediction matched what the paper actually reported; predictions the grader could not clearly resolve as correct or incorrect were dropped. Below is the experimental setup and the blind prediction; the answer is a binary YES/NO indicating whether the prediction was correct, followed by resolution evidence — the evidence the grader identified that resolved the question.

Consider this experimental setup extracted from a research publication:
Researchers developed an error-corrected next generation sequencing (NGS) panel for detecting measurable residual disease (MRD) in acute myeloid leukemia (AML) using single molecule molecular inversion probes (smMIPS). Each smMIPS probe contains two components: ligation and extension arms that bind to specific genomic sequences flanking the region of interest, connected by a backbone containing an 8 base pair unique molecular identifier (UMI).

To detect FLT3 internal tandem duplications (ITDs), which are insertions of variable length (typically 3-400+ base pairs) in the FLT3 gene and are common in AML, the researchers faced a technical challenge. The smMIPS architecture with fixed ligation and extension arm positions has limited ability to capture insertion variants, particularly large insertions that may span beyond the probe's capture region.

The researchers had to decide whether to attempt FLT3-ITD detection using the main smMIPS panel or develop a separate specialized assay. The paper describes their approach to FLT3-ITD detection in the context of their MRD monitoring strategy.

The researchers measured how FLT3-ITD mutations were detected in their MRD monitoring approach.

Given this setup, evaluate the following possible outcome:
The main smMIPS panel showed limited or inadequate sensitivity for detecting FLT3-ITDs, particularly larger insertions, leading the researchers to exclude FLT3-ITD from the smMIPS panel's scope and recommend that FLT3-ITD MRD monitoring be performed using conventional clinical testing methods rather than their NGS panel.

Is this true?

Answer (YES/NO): NO